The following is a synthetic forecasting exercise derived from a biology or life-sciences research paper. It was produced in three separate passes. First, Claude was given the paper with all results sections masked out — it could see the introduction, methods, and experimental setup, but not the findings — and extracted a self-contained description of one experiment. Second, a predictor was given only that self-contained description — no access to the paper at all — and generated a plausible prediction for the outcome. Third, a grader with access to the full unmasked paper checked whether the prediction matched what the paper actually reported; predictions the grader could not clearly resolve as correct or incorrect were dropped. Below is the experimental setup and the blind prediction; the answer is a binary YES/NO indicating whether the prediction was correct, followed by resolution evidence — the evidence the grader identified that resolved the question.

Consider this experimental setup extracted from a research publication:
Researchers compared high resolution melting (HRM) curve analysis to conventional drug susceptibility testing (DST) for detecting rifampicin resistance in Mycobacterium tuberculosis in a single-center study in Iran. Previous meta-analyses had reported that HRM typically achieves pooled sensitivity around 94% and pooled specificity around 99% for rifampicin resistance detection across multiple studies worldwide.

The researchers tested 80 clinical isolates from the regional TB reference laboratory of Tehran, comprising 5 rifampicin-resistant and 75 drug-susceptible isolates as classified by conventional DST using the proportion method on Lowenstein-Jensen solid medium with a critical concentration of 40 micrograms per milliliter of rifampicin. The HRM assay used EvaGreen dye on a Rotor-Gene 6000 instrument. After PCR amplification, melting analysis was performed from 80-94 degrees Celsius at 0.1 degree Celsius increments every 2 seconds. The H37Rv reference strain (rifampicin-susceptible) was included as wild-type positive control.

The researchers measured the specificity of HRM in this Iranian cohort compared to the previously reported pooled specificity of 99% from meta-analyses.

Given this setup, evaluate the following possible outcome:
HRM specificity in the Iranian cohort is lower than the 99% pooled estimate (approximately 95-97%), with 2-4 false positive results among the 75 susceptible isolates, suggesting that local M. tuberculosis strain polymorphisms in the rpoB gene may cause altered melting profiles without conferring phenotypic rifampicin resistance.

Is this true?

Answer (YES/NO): NO